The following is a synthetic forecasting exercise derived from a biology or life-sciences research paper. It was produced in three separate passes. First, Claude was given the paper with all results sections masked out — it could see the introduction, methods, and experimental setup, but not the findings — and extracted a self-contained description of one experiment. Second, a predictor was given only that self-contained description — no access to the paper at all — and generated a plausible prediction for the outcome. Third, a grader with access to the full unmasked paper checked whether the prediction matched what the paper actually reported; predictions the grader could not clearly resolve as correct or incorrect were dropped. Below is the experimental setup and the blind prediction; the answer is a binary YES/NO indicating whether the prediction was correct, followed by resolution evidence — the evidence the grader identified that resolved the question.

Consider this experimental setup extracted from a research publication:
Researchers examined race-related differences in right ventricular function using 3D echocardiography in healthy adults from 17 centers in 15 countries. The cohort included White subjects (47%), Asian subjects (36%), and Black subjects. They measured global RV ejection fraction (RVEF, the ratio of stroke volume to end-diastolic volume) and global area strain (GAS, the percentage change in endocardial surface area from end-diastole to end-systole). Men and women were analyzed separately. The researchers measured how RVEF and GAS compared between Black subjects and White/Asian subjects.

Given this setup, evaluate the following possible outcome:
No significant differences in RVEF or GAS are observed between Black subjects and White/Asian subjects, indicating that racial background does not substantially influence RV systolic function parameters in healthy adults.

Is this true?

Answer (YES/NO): NO